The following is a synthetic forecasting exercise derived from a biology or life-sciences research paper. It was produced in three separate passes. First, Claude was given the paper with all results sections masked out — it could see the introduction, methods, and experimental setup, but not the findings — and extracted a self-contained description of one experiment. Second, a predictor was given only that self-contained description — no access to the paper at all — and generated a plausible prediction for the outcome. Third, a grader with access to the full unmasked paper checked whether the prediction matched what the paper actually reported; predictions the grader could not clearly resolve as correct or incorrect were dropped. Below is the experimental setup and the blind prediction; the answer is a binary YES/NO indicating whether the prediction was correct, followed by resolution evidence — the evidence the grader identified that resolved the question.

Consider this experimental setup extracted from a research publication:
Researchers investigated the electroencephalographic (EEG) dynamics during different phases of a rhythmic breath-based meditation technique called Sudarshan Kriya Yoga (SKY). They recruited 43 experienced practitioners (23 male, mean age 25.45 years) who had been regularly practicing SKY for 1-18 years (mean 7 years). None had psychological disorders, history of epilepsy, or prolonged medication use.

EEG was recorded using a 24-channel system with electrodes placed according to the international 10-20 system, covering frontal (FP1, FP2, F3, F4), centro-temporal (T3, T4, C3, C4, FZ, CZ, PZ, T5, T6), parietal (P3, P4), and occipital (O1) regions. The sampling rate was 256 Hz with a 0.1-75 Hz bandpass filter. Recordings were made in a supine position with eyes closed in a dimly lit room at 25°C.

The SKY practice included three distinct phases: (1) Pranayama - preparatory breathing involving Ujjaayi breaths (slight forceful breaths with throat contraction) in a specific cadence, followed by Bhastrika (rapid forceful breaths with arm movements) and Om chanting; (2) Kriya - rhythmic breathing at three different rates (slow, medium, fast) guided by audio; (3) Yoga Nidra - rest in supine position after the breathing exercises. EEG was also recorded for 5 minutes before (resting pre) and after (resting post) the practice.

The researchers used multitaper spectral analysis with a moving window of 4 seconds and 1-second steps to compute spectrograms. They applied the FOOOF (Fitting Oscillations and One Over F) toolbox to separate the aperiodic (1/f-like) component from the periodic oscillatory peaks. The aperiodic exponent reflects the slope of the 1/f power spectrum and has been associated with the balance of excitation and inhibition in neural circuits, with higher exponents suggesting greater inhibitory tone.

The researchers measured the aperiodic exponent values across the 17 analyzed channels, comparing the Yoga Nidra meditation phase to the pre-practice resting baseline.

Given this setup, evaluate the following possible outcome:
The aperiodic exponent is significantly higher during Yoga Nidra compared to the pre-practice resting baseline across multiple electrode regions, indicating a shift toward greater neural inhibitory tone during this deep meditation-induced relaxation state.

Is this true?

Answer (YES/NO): NO